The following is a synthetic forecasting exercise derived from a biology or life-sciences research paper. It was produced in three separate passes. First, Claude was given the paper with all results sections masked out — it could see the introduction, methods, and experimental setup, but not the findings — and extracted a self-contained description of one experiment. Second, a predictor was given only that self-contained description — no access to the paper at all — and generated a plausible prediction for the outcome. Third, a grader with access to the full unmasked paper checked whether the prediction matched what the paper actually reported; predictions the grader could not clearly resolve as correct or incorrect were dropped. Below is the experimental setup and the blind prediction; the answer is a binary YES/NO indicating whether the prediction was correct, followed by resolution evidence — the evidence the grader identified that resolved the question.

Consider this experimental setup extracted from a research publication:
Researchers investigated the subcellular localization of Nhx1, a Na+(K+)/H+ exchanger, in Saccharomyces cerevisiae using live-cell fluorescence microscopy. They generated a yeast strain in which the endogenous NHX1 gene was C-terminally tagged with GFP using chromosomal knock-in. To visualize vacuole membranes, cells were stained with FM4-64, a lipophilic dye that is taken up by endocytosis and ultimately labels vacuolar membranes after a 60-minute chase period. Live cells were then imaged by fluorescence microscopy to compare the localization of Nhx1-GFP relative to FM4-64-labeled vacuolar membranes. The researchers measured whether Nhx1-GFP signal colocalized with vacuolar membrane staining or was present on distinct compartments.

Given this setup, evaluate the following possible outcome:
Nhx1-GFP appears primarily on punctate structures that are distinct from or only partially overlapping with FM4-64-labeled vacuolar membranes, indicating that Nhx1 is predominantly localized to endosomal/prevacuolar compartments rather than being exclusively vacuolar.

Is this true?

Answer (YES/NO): YES